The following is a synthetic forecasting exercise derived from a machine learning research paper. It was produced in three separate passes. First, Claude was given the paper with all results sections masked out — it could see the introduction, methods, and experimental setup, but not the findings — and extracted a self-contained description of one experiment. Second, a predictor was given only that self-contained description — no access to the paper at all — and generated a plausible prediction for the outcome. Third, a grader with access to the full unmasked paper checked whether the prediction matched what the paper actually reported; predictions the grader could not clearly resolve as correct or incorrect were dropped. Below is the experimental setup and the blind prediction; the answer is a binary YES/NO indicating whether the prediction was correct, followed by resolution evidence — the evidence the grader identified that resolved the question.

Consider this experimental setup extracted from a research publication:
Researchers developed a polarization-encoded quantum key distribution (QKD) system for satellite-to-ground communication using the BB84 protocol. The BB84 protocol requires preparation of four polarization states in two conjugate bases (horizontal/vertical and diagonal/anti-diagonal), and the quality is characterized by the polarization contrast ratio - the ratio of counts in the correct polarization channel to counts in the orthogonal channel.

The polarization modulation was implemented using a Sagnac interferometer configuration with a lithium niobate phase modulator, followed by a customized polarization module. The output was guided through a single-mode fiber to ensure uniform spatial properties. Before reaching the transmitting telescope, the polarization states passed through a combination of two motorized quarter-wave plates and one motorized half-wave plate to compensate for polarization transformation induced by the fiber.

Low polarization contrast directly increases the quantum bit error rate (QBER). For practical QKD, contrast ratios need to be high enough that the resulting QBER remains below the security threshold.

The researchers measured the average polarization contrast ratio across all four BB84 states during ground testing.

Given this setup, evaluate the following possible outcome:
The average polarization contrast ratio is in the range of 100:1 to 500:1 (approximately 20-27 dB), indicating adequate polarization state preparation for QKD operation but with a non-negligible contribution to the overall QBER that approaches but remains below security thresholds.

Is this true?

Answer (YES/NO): YES